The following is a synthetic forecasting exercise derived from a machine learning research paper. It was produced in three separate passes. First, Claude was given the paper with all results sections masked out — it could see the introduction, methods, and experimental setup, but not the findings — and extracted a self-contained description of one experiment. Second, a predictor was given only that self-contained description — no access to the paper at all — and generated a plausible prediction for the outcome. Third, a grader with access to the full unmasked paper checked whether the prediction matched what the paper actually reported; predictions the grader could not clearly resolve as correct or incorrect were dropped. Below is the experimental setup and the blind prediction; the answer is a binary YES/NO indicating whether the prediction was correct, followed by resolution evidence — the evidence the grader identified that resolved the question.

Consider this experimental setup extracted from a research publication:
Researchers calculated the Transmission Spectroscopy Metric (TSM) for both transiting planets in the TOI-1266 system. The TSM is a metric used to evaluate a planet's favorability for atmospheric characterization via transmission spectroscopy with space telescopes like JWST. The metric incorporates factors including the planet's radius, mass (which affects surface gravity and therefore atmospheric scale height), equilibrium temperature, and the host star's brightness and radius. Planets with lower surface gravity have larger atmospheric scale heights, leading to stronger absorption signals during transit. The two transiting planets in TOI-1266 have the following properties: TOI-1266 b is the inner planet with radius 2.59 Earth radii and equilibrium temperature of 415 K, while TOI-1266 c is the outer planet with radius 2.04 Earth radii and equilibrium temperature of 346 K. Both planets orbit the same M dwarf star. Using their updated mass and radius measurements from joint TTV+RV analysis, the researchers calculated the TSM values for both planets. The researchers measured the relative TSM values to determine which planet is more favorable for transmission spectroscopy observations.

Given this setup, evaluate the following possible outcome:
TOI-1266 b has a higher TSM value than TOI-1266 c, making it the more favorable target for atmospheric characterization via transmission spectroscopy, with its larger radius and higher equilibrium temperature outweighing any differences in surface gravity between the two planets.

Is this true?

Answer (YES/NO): YES